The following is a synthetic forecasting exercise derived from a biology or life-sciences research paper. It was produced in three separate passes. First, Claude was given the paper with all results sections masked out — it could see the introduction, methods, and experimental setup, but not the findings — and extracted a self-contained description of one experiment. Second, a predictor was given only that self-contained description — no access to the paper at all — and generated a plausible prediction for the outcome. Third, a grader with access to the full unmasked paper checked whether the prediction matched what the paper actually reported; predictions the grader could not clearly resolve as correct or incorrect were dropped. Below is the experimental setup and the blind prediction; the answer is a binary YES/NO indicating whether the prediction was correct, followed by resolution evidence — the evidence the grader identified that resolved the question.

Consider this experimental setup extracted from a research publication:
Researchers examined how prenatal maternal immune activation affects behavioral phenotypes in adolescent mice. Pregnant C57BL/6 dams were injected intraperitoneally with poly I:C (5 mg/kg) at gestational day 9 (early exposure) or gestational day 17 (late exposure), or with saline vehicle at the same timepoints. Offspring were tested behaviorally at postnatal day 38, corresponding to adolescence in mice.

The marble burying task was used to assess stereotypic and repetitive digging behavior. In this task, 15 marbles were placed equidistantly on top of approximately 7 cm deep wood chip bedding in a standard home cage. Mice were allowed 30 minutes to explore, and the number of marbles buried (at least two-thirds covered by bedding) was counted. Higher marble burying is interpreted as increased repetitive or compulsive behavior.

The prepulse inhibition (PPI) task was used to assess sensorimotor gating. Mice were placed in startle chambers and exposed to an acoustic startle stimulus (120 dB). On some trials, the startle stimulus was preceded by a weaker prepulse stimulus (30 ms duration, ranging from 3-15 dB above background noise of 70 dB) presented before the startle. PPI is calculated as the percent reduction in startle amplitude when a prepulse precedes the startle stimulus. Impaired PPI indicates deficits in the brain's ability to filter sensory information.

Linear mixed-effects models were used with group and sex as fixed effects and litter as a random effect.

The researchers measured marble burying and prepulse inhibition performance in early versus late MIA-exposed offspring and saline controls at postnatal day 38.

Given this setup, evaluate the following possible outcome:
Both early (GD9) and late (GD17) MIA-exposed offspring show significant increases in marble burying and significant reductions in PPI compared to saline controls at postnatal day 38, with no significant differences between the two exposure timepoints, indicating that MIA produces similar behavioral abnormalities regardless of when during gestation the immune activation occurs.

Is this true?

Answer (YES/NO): NO